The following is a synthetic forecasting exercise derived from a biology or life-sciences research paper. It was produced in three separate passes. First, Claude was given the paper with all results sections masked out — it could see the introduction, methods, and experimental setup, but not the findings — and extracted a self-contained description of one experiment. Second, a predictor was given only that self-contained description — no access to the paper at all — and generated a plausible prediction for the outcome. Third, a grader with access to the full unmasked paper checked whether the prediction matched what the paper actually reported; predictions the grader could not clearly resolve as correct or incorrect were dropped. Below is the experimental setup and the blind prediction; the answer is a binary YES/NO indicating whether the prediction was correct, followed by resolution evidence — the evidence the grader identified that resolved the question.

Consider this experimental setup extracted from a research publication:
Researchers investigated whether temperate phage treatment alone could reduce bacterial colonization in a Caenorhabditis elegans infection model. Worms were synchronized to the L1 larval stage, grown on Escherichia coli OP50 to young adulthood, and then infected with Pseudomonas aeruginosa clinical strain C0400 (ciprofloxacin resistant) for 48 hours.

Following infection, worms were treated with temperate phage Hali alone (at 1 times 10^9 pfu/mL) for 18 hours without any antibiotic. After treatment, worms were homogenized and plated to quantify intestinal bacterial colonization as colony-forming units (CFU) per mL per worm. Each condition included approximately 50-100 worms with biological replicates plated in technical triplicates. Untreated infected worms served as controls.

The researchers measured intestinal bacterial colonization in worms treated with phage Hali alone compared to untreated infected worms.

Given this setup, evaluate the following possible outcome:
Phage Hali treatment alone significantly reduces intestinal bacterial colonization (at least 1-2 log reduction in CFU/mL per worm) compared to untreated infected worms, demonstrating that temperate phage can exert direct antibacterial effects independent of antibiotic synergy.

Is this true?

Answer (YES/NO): NO